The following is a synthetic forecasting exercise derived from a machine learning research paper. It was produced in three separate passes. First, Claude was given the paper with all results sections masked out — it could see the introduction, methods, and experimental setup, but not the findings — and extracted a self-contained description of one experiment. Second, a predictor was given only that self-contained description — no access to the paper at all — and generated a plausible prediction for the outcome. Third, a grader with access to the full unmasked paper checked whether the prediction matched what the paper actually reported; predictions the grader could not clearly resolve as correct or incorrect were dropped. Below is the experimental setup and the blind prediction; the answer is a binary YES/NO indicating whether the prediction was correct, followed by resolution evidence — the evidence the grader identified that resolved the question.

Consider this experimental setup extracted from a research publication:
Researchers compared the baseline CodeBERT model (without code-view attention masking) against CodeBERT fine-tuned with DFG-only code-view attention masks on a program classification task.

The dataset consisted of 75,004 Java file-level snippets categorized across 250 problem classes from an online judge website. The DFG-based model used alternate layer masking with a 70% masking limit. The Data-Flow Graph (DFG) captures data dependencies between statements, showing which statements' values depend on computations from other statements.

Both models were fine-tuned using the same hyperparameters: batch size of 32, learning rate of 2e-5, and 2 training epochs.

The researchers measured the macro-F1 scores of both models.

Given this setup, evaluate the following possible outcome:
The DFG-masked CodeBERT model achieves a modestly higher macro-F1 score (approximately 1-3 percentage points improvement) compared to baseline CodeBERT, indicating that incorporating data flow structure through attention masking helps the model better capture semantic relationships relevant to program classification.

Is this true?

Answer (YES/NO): NO